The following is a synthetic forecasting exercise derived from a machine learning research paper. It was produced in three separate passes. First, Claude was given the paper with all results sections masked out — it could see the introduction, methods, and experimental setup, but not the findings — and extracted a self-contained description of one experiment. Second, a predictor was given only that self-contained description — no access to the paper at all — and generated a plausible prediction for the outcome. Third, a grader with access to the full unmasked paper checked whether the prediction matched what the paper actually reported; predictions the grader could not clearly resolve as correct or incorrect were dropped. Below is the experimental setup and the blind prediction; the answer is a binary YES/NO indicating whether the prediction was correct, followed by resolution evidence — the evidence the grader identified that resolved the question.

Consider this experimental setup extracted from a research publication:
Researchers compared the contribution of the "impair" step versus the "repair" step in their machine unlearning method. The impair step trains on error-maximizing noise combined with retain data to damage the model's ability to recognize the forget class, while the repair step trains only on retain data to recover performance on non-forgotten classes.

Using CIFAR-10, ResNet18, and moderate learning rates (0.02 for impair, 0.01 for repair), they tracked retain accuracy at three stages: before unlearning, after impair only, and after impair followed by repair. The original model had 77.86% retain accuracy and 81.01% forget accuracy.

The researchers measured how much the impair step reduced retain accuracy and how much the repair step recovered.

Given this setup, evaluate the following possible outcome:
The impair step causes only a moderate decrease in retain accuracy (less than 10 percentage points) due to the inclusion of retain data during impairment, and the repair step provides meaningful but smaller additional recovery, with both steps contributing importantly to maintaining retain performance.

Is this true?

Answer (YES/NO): NO